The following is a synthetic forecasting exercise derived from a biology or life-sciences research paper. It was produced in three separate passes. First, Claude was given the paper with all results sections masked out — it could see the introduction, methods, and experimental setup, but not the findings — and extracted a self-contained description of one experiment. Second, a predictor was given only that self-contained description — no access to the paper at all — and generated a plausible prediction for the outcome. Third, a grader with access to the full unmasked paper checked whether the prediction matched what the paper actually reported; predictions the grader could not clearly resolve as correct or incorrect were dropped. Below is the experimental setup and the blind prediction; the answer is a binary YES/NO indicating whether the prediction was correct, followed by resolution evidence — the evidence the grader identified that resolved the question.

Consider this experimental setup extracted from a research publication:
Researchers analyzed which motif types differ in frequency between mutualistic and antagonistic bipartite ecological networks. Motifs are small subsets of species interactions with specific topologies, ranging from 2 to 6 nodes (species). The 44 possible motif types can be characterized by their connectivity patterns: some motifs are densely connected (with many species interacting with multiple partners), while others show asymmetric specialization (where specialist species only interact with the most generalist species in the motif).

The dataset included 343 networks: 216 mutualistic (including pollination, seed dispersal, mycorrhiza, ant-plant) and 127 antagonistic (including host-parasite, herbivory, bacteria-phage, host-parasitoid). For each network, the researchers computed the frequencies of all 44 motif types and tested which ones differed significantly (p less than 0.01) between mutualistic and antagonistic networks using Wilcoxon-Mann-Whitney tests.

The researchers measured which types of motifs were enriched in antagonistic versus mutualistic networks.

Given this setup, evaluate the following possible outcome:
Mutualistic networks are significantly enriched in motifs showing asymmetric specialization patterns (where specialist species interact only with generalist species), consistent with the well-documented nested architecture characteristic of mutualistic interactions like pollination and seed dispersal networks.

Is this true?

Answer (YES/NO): YES